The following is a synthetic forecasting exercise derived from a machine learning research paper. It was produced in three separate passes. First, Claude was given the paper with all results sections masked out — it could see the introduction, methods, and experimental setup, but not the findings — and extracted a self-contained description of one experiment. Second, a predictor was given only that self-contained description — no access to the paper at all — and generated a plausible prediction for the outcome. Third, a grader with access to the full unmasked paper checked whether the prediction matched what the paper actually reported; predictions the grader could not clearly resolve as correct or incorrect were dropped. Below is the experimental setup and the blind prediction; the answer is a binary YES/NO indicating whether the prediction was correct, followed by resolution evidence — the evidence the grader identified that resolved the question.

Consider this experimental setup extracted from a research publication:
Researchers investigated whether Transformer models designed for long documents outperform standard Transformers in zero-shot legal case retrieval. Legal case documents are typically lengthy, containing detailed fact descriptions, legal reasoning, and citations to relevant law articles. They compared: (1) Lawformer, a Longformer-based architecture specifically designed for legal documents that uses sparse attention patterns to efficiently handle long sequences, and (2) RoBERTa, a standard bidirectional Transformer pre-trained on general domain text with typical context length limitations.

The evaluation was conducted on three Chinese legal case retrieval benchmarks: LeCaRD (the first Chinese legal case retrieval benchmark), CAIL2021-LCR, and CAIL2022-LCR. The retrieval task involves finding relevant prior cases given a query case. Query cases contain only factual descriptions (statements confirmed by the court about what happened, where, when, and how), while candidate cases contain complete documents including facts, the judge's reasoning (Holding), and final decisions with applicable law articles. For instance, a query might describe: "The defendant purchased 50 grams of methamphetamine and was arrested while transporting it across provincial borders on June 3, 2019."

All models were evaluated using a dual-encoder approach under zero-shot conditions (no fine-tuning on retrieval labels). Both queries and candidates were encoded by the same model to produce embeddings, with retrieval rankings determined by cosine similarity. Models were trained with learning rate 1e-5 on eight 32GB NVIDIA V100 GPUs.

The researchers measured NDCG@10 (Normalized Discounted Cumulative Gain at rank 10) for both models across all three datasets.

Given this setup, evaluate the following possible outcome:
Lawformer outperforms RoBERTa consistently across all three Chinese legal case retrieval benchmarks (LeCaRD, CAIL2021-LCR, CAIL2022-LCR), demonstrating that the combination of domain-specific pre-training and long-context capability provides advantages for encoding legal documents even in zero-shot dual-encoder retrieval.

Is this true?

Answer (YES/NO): NO